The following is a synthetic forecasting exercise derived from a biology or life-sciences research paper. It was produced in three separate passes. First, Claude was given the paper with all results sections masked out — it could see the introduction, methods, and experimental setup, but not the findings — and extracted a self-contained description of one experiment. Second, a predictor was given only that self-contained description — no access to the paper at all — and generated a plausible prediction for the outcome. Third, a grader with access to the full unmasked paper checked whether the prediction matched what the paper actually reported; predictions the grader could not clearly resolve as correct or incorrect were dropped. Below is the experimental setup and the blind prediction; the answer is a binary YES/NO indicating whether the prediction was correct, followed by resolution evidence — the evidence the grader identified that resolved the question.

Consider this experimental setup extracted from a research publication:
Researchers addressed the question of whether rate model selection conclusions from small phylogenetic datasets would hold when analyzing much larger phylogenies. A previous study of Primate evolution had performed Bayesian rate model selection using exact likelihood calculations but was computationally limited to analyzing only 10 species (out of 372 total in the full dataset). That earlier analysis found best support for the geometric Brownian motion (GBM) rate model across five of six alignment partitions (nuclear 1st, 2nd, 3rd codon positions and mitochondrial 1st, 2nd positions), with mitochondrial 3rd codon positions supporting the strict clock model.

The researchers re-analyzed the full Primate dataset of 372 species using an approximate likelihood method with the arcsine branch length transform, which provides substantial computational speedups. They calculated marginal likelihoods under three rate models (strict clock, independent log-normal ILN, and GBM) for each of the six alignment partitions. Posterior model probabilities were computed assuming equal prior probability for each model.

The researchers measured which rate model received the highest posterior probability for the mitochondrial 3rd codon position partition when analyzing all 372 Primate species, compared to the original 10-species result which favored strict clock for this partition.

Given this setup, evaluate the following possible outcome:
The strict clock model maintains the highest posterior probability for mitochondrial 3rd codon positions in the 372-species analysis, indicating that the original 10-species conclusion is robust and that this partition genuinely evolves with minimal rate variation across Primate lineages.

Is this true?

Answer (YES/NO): NO